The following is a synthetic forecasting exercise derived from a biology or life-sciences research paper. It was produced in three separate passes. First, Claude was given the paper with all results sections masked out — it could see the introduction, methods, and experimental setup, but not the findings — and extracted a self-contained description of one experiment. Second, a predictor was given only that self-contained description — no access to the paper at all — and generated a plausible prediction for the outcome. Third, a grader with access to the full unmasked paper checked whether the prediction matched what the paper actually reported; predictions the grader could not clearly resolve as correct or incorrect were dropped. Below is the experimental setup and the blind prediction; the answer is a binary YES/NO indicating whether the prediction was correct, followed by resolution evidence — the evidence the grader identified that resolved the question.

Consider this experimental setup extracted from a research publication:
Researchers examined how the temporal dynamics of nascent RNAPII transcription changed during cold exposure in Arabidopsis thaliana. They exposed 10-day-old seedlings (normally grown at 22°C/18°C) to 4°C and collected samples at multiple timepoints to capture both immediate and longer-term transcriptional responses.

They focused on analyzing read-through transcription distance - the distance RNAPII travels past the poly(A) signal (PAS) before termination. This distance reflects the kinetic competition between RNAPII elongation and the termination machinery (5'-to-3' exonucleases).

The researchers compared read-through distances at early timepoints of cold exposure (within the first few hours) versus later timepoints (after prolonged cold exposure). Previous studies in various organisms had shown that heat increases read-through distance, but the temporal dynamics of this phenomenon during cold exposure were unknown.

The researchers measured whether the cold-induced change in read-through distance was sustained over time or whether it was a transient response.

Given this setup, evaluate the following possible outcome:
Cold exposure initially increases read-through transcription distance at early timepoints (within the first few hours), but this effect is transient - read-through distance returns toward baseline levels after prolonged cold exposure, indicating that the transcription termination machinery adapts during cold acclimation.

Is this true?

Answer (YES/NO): NO